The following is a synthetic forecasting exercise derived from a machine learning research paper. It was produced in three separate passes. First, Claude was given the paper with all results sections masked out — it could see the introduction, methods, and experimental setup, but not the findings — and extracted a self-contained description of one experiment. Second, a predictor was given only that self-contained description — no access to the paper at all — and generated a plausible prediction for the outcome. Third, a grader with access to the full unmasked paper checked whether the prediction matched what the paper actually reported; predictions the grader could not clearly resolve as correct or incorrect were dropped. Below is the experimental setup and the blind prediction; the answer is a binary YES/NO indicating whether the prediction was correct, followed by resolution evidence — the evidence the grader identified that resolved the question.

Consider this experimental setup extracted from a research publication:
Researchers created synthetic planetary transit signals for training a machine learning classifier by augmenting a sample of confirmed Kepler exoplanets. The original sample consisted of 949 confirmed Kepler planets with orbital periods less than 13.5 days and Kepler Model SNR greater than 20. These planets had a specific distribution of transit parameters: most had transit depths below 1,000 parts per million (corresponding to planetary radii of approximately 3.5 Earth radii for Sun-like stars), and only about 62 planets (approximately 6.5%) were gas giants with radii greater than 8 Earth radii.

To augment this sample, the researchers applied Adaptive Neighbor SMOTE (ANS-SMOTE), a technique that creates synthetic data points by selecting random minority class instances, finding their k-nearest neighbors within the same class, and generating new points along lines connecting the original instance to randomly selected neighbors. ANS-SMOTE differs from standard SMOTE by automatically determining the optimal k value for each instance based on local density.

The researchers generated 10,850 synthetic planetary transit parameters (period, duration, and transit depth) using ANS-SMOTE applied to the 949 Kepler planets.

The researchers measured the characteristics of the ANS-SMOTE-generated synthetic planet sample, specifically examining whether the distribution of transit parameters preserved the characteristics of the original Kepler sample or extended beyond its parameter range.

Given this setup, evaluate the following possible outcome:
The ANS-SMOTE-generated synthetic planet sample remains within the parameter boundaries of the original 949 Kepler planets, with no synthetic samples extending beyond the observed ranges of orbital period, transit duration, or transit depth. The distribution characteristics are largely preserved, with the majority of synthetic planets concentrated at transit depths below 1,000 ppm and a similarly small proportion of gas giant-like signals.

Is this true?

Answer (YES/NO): YES